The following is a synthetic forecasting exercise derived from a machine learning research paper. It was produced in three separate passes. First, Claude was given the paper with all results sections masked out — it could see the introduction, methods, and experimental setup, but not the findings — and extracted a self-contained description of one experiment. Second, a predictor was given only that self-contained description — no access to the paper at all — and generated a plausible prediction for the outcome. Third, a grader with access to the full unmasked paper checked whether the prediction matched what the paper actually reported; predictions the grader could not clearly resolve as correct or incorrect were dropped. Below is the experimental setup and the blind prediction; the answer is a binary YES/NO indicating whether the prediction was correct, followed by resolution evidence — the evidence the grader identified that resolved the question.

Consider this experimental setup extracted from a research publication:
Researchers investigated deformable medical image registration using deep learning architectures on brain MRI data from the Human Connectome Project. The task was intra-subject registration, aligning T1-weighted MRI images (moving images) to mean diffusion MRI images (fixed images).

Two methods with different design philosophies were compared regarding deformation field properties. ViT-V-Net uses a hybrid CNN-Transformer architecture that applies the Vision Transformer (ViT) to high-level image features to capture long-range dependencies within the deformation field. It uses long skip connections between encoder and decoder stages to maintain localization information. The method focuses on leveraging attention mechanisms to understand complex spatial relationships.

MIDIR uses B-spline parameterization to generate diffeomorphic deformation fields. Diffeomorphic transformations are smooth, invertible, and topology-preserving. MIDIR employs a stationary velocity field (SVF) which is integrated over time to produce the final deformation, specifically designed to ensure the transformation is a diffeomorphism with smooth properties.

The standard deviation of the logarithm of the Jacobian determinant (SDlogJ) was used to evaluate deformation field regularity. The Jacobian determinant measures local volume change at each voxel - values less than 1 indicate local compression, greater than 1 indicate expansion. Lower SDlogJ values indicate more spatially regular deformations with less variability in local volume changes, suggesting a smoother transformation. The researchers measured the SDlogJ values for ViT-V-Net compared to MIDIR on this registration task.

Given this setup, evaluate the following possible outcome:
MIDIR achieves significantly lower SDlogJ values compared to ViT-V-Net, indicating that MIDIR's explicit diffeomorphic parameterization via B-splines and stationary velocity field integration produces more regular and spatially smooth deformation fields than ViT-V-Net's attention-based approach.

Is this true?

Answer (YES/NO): NO